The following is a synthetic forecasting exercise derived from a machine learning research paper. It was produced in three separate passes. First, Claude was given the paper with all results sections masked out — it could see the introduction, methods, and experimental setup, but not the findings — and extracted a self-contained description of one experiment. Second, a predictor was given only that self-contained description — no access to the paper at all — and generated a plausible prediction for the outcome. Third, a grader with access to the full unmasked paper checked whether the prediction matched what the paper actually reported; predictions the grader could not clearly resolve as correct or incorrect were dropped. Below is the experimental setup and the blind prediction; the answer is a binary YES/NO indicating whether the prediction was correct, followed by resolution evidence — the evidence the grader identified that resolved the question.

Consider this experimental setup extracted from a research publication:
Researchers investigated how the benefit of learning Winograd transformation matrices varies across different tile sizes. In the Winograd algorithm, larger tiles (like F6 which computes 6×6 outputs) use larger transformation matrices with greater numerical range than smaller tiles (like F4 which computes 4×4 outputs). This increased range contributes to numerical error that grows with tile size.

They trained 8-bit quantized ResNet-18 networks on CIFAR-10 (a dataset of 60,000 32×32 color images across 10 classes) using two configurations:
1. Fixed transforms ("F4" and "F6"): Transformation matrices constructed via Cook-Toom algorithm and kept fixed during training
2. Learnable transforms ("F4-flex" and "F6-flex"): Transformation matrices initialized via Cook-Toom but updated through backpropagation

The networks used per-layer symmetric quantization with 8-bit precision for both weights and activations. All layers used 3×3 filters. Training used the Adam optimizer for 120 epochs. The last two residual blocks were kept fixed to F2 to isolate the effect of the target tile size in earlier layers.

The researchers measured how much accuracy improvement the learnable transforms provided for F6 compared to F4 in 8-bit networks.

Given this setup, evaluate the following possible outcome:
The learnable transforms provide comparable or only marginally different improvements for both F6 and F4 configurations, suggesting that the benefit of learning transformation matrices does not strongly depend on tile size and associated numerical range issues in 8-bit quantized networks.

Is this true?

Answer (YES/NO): NO